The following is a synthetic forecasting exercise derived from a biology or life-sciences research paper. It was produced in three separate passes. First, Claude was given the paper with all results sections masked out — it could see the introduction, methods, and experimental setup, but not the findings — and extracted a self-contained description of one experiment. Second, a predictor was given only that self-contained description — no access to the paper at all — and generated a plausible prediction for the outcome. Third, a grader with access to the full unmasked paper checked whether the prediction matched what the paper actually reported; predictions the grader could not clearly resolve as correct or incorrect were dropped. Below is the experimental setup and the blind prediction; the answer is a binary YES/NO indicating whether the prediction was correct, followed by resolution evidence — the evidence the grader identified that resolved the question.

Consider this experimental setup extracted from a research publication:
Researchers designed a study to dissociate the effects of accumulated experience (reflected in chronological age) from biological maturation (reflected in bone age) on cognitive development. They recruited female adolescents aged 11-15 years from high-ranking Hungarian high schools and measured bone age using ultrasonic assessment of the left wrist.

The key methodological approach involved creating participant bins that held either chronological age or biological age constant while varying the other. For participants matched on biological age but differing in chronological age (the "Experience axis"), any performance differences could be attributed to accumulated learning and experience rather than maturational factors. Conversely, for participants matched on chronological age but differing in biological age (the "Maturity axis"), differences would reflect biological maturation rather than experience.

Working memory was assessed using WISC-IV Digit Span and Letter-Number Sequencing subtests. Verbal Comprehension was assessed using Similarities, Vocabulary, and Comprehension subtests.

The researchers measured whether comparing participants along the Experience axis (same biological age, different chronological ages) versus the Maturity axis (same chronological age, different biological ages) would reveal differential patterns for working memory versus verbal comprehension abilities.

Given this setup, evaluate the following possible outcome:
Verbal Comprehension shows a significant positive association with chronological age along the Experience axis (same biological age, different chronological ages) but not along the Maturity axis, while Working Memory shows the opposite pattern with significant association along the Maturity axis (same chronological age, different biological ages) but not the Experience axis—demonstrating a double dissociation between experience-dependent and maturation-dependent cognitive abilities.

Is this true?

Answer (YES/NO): YES